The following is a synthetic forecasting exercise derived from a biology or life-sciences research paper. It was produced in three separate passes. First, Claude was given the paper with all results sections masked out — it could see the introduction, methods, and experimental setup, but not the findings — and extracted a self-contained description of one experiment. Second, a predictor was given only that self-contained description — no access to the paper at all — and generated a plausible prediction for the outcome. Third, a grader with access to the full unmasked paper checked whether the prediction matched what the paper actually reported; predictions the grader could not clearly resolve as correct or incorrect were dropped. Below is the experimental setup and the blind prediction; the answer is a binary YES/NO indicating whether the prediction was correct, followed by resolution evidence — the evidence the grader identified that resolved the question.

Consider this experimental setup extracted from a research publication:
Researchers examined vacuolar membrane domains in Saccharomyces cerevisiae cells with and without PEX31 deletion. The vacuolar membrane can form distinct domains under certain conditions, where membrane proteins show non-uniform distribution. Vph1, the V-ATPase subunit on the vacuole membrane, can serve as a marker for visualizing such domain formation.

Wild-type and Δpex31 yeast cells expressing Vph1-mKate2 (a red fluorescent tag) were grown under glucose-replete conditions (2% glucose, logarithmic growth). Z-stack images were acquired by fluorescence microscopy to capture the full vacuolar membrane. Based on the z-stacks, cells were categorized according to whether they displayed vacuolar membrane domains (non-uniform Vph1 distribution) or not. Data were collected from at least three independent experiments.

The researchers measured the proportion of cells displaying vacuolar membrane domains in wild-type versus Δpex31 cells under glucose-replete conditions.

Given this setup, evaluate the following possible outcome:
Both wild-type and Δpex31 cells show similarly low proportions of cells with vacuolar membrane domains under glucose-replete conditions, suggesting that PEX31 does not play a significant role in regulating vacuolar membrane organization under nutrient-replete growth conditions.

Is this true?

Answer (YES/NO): NO